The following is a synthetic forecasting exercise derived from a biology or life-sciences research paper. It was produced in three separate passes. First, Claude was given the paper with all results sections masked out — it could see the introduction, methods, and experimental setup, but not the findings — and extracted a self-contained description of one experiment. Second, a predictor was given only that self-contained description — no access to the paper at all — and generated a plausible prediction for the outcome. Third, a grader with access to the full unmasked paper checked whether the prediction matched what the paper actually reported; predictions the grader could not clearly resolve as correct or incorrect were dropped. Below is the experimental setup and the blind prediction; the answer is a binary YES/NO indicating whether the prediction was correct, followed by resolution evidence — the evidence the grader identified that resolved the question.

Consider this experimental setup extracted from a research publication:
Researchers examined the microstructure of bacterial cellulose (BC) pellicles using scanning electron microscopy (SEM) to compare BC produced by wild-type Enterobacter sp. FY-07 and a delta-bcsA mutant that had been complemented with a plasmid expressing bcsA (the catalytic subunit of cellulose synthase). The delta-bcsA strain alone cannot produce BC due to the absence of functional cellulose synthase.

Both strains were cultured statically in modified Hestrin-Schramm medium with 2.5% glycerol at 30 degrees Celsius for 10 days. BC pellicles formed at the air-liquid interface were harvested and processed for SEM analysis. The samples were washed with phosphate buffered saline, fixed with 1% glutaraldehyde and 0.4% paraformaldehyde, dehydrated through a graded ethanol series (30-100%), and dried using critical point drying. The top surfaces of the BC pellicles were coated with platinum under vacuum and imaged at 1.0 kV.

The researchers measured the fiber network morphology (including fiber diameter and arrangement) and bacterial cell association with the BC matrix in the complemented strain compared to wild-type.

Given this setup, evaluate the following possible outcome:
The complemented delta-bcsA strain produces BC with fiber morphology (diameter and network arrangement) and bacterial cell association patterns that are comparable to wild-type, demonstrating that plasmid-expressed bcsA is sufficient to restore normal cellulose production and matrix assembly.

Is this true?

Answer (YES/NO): NO